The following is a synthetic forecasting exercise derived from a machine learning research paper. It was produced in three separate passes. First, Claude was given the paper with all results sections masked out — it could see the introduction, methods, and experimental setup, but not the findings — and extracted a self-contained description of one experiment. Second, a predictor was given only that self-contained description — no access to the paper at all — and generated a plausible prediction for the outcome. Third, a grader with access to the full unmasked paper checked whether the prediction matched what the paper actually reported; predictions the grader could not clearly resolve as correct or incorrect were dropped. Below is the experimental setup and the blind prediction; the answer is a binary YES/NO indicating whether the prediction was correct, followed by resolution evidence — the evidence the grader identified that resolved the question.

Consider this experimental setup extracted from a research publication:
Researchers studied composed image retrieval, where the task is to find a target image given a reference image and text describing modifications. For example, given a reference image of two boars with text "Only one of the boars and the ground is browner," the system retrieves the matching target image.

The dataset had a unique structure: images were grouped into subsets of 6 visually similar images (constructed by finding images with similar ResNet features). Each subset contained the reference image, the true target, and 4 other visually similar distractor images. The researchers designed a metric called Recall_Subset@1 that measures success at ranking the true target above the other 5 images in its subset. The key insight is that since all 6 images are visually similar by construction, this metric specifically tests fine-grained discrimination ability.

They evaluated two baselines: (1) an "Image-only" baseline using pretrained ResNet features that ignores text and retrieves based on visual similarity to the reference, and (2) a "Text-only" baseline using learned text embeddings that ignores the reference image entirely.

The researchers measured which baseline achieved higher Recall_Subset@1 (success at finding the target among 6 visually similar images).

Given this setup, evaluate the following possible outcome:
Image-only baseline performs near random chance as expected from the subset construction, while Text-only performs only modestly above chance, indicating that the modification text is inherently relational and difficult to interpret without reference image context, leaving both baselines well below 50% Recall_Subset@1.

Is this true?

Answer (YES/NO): NO